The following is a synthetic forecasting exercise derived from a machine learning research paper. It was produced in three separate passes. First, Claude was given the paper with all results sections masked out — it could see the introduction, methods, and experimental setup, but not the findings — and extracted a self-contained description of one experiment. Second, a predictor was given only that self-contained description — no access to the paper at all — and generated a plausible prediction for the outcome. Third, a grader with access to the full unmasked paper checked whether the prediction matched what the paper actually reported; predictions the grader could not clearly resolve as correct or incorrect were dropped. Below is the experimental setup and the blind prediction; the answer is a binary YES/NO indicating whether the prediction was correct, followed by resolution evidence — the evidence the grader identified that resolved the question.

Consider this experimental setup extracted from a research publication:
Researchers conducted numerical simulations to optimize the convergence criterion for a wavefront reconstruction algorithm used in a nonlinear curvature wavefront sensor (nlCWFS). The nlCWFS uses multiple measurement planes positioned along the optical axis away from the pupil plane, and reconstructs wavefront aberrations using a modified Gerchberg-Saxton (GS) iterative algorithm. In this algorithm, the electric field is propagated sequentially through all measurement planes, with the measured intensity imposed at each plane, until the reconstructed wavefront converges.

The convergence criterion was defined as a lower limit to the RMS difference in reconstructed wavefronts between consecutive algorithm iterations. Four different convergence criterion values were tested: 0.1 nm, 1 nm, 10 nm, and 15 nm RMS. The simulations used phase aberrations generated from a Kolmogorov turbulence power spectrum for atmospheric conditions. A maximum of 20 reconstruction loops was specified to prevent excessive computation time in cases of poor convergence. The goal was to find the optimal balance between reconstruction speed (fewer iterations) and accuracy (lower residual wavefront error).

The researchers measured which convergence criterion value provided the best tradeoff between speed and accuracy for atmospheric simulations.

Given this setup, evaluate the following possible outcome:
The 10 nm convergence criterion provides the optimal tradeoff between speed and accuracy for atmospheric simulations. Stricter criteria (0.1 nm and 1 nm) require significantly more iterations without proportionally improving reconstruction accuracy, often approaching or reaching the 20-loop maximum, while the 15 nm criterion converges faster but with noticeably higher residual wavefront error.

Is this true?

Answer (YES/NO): NO